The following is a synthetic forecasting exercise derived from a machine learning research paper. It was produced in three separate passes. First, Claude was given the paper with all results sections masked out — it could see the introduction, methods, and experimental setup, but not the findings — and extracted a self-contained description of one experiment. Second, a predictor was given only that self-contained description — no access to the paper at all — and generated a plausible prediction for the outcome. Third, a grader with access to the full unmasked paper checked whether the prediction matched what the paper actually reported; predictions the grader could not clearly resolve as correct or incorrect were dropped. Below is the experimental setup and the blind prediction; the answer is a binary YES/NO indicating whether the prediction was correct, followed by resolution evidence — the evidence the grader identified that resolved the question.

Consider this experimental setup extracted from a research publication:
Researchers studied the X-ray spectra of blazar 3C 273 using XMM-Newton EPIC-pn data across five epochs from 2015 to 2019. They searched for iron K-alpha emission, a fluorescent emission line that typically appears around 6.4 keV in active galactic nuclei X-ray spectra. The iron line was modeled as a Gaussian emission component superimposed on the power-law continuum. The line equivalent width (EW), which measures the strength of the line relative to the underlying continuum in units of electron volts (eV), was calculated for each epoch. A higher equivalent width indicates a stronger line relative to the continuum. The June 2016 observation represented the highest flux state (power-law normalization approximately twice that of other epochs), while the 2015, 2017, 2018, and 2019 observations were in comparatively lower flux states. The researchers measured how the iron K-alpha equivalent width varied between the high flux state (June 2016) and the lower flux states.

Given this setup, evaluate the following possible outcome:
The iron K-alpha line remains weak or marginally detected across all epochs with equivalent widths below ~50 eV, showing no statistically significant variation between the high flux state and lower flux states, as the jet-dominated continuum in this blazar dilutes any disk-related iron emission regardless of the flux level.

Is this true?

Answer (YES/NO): NO